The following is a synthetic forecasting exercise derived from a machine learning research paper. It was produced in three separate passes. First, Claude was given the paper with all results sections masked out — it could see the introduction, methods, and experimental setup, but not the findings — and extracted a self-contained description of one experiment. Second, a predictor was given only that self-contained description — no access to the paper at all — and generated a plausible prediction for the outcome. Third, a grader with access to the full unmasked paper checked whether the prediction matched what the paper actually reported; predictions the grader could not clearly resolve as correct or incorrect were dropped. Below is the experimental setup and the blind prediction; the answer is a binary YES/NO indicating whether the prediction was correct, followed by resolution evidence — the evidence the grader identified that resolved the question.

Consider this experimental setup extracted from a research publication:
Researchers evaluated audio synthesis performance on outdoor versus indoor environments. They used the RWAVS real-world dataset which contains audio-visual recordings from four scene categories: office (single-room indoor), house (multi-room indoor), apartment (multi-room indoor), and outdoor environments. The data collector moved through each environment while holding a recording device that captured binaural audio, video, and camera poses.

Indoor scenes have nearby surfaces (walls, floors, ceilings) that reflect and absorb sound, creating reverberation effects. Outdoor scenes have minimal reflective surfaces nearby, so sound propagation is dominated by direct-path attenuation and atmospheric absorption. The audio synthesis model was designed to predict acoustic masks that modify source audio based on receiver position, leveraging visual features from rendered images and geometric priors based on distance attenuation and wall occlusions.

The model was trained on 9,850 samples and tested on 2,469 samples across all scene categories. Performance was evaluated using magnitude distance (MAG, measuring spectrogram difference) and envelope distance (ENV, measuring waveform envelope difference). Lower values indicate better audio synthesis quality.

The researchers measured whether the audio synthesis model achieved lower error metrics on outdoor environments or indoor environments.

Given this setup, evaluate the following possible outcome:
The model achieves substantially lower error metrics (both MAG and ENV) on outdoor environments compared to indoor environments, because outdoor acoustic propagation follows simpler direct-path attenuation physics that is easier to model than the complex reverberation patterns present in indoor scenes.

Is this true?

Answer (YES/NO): YES